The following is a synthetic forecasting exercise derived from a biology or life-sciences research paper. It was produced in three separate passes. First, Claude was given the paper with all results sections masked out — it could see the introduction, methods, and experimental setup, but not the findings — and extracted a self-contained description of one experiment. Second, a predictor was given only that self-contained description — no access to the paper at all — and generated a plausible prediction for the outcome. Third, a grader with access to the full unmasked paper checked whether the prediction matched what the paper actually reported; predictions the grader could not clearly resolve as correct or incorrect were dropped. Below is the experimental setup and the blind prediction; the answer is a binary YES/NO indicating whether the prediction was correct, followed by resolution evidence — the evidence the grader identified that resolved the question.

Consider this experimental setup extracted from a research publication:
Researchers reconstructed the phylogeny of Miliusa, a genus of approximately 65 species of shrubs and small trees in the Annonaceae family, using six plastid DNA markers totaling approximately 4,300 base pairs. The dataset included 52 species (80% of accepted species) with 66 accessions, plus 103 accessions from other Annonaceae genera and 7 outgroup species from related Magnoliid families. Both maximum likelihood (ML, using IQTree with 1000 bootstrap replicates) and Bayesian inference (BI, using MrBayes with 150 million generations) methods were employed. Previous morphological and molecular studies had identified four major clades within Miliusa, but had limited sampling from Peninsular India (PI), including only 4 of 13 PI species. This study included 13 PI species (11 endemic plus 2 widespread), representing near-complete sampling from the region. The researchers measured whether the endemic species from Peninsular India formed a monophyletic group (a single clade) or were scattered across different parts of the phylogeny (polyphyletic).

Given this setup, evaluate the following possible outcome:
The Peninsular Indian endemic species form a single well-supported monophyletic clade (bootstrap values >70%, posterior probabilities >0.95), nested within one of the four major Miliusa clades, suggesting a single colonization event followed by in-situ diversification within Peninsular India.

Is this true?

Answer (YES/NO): NO